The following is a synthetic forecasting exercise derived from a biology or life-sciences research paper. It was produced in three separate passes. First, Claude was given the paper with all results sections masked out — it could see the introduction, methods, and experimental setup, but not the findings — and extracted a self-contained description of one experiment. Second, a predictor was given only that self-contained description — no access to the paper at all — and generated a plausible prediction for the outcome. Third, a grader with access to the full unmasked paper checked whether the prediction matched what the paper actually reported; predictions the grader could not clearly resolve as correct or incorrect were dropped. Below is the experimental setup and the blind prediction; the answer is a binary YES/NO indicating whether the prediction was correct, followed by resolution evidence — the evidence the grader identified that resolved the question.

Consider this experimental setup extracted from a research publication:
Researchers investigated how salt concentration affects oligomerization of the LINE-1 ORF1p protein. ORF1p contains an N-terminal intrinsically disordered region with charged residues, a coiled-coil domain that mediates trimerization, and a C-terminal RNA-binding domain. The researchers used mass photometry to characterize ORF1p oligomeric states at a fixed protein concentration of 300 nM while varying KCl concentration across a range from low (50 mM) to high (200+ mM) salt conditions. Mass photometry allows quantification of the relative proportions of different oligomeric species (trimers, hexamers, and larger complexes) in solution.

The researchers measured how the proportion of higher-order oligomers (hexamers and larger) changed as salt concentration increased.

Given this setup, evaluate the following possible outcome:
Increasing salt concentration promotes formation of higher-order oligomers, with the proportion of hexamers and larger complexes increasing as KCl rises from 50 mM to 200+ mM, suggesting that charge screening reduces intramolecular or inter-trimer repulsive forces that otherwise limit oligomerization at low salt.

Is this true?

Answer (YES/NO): NO